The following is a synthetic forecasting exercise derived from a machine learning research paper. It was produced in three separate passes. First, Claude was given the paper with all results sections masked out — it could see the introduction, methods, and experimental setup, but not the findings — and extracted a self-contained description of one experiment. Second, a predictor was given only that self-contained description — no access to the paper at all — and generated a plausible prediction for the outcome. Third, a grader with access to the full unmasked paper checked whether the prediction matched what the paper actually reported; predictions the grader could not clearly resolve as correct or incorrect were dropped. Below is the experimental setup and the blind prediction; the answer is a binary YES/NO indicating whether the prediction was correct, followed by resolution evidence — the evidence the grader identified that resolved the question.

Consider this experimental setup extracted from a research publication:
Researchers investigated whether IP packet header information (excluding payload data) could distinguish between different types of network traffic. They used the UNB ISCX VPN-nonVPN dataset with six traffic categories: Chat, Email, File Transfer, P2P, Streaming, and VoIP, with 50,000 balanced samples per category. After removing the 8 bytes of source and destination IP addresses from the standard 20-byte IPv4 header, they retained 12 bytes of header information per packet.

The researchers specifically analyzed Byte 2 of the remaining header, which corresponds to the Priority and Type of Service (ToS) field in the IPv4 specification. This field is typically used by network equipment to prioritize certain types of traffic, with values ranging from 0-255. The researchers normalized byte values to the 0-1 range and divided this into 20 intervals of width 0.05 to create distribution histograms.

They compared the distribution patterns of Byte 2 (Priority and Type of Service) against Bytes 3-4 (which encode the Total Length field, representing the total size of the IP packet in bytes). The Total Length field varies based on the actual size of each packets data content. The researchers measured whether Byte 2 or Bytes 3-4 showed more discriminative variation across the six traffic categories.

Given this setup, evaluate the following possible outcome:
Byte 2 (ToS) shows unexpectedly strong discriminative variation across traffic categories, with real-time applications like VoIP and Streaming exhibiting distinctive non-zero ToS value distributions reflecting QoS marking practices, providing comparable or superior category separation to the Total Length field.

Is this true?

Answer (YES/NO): NO